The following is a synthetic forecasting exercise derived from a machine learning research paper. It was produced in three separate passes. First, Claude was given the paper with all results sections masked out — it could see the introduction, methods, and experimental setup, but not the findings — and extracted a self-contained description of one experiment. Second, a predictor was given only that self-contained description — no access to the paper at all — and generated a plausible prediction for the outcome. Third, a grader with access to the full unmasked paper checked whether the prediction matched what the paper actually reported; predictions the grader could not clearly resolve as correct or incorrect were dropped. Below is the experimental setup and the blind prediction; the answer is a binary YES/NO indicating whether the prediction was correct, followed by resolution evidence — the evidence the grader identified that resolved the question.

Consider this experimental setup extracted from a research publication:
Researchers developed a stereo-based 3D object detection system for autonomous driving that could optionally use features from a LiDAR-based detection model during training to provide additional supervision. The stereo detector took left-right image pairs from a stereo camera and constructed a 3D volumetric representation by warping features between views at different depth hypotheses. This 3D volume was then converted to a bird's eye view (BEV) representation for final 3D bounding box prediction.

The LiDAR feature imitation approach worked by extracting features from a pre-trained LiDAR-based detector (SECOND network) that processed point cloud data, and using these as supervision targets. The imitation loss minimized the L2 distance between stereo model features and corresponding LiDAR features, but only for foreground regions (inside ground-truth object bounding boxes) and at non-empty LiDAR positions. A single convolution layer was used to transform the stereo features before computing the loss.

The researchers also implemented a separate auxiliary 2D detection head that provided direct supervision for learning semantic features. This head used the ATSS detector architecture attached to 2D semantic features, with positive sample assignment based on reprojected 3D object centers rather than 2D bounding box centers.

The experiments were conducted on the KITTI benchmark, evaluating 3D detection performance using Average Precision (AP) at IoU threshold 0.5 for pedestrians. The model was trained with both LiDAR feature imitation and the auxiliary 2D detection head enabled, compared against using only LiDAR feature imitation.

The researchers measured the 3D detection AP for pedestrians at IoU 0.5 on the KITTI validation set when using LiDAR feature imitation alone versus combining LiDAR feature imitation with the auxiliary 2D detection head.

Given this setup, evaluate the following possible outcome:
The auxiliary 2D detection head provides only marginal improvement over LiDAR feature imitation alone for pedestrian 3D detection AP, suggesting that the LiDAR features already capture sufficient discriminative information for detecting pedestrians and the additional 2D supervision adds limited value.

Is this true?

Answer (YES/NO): NO